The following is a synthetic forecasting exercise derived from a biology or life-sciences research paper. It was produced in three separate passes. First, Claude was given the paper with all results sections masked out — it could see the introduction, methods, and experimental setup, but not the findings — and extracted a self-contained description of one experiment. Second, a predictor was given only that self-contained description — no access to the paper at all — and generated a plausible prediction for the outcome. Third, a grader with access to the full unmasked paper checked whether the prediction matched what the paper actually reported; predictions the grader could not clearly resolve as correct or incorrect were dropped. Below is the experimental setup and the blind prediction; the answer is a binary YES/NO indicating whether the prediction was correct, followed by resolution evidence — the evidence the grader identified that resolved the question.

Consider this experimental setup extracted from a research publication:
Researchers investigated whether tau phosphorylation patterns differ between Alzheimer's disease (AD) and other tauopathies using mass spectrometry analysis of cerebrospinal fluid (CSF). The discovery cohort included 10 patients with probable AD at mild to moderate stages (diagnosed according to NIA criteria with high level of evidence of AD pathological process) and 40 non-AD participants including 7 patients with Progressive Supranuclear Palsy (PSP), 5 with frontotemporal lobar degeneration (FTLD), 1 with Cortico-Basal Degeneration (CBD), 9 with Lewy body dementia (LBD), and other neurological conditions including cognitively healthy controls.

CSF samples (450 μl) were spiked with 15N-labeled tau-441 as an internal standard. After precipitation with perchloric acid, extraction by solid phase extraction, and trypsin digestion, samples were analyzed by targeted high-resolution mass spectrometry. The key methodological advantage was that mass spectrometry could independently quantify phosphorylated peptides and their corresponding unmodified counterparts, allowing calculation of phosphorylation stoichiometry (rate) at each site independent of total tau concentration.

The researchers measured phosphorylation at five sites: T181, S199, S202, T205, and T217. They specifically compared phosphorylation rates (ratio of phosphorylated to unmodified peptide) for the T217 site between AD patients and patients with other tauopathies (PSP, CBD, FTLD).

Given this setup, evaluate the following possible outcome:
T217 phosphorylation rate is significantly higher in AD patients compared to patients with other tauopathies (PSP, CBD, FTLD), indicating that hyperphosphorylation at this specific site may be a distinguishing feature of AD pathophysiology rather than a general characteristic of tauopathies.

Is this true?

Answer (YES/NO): YES